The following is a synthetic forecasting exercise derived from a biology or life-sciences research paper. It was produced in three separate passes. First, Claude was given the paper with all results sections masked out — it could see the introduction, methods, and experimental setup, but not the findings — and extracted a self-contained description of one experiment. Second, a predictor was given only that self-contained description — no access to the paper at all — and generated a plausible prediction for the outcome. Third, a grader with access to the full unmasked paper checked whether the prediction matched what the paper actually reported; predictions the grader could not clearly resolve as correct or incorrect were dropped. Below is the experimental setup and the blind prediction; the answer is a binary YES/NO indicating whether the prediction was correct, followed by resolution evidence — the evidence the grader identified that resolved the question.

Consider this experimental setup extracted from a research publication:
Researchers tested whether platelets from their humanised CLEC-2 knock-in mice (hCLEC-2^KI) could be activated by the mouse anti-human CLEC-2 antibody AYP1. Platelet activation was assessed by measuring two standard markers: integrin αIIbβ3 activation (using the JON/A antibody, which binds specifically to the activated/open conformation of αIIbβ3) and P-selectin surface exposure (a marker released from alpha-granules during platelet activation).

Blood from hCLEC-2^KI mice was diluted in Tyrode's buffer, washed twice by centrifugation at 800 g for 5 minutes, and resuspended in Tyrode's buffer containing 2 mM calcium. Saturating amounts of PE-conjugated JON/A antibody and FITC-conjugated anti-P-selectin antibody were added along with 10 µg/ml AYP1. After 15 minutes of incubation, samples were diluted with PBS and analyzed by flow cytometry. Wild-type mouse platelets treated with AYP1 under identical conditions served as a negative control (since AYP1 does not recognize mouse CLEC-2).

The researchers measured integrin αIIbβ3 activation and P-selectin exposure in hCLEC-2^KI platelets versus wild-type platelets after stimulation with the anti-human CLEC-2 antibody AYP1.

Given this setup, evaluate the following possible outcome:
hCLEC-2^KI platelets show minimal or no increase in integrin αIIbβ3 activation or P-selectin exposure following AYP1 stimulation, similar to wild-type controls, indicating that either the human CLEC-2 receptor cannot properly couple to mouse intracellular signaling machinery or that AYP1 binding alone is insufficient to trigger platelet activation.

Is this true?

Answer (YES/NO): NO